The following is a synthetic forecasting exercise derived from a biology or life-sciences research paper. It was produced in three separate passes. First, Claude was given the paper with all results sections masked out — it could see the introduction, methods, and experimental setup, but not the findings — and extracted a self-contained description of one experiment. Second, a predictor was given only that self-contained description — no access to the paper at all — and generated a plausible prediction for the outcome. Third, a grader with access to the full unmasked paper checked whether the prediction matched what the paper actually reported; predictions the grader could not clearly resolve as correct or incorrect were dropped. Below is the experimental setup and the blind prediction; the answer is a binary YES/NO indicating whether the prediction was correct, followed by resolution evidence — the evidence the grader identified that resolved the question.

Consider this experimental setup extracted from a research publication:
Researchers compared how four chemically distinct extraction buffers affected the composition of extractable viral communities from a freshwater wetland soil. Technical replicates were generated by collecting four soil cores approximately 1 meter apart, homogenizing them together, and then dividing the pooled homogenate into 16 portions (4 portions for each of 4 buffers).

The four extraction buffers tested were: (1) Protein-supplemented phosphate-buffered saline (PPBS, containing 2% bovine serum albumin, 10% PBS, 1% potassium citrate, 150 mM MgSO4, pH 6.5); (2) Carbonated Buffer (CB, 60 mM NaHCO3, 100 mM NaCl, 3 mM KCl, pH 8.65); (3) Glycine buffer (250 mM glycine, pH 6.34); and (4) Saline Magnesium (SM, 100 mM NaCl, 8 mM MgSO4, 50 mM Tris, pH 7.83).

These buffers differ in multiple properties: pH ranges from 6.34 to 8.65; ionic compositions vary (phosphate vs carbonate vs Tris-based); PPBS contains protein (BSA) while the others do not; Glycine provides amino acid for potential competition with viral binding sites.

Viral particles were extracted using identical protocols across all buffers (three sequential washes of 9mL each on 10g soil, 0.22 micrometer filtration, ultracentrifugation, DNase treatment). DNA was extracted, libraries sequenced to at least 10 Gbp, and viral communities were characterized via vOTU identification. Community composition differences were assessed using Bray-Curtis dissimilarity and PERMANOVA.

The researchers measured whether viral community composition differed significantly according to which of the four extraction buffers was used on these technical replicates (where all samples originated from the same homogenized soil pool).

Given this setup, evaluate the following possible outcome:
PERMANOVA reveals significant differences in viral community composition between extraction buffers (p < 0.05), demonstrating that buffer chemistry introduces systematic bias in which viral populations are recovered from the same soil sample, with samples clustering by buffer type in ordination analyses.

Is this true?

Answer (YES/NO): YES